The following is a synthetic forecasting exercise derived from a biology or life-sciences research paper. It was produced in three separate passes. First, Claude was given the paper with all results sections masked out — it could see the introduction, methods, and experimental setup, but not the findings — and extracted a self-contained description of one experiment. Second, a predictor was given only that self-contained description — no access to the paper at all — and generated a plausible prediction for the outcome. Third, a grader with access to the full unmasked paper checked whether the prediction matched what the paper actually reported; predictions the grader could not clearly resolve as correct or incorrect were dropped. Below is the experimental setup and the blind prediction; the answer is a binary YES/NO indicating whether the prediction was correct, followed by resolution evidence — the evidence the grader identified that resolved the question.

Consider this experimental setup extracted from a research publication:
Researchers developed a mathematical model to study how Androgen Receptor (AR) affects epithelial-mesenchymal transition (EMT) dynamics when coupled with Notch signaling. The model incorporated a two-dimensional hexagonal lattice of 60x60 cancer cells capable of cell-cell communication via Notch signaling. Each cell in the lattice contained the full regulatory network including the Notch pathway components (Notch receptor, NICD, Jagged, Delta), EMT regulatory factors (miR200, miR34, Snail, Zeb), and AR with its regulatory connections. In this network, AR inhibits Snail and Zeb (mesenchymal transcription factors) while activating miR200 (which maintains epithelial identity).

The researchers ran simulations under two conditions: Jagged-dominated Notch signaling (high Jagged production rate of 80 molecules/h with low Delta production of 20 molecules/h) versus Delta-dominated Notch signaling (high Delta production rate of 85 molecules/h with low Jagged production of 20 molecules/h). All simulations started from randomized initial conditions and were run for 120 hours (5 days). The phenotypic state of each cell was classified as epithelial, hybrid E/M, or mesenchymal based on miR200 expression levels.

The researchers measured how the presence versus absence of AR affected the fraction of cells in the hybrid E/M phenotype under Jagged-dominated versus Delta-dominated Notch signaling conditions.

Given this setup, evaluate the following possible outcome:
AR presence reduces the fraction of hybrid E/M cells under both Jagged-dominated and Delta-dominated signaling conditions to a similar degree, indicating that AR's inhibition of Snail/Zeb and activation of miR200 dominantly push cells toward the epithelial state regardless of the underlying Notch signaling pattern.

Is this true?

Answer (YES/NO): NO